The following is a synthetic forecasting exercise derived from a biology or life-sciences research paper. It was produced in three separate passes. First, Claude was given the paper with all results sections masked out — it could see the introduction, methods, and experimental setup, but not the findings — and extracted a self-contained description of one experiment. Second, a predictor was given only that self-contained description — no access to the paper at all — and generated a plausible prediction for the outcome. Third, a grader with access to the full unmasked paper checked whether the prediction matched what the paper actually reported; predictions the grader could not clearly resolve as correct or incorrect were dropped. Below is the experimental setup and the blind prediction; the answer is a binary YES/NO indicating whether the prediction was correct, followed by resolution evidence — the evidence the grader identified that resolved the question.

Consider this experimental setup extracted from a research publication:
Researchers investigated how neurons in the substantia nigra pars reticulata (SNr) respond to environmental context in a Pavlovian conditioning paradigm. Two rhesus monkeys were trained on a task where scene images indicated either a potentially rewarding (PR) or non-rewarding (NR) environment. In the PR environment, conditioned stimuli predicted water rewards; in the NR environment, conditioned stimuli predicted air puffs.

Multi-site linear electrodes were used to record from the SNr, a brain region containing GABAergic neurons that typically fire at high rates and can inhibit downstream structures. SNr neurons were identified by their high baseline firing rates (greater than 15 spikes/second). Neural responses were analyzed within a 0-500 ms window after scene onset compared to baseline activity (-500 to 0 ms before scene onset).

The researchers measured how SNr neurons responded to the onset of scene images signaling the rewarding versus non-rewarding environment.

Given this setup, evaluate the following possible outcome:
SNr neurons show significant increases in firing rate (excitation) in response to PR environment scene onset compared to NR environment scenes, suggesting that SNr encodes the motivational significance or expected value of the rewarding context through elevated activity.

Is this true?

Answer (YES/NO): NO